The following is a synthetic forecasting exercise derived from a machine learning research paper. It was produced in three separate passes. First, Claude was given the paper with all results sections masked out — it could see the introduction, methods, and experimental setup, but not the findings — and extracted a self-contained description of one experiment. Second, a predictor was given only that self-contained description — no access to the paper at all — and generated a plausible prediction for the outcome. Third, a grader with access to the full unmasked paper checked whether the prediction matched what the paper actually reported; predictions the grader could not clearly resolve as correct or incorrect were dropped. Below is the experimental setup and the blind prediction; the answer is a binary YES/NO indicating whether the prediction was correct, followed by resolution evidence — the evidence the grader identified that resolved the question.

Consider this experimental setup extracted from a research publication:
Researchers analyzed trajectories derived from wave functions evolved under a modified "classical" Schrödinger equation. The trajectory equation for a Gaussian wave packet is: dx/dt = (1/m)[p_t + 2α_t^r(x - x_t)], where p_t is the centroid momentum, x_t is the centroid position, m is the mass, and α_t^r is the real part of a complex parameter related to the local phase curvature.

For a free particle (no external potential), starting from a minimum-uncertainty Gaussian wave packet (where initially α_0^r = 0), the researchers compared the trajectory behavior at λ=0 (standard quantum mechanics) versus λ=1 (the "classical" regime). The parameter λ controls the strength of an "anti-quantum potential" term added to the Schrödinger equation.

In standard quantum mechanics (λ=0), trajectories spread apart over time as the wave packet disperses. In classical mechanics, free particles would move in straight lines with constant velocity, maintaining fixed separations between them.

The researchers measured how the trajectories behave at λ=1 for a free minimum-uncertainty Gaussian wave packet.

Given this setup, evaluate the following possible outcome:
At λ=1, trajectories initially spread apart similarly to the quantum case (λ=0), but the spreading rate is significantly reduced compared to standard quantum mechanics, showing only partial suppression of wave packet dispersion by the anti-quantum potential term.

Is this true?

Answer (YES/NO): NO